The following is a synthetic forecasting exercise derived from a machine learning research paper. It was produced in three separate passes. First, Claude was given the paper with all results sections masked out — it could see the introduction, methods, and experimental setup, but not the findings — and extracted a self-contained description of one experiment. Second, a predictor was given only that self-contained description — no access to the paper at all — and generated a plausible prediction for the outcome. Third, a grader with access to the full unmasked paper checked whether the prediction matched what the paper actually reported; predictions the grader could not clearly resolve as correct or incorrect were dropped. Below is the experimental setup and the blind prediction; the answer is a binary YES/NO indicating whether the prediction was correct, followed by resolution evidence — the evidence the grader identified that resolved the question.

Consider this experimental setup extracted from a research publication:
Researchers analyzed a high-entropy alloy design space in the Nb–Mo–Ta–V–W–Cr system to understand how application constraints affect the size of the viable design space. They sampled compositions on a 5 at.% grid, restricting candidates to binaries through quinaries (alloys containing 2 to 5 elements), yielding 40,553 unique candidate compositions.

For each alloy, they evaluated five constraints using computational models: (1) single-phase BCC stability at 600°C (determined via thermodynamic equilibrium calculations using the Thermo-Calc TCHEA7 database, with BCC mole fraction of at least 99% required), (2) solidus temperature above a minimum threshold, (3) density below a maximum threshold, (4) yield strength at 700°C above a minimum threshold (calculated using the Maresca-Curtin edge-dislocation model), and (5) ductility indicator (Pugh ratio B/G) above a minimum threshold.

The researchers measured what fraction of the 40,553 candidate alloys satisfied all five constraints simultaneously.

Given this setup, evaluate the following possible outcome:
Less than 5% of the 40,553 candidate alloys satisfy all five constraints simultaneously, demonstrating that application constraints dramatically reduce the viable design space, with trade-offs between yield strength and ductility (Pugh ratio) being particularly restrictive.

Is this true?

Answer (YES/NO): NO